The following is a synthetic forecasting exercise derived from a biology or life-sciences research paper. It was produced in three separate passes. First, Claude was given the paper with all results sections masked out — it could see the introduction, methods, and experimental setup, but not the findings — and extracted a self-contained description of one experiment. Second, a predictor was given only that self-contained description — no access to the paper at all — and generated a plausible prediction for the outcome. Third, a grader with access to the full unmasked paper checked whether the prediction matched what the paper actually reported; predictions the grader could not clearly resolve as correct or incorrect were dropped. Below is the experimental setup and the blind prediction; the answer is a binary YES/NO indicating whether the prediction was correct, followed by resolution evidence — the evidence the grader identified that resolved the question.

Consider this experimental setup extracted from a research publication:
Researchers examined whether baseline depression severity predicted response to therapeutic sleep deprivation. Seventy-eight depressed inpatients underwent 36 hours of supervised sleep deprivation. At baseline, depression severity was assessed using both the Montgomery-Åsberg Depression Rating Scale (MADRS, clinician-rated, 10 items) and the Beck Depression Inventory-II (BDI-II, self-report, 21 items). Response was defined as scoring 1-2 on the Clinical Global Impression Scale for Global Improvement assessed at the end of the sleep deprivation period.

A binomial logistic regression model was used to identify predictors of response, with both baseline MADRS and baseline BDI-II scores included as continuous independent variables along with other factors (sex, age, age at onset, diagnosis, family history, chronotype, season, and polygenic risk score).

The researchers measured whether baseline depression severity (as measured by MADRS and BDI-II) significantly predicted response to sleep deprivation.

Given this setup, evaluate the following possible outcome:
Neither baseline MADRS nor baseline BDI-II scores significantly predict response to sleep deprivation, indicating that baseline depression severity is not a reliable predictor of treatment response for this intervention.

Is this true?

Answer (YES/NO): YES